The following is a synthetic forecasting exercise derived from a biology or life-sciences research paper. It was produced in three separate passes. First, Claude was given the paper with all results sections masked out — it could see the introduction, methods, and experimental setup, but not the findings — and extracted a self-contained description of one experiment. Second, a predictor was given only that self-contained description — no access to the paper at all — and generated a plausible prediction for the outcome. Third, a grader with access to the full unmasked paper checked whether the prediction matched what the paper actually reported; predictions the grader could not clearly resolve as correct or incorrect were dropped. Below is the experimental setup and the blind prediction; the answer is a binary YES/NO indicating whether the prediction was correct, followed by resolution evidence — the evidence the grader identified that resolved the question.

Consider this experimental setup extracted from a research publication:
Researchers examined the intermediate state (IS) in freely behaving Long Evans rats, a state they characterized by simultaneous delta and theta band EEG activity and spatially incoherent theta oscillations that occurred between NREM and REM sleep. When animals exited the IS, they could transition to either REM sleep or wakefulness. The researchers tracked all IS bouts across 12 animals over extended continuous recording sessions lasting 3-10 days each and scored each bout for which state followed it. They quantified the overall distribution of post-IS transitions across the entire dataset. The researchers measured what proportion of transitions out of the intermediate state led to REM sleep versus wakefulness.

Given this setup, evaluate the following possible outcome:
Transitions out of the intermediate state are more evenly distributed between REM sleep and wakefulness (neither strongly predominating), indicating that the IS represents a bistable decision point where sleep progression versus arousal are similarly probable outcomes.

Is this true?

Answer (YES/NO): NO